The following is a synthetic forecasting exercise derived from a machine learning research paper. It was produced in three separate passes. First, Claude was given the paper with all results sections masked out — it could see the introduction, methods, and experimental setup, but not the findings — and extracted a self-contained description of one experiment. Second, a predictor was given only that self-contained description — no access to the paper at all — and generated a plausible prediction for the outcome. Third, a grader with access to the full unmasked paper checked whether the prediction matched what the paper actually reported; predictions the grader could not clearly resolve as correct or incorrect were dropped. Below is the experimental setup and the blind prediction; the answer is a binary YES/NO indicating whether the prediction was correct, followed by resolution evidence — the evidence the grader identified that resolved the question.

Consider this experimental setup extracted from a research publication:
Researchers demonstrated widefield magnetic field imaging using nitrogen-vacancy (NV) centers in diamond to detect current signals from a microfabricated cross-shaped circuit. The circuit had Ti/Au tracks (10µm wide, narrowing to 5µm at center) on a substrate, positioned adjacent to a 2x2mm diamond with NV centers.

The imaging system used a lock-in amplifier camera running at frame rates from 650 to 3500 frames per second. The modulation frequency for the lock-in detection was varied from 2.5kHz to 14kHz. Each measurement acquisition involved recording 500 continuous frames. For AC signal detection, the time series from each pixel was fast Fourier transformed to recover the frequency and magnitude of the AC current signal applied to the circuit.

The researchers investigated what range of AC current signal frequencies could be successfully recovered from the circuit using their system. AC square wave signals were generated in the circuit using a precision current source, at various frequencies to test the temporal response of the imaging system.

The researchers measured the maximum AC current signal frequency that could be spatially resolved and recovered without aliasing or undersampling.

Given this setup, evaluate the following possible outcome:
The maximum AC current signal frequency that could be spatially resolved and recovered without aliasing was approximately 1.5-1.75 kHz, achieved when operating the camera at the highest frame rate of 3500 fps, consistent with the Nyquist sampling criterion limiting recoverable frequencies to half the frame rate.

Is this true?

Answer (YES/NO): YES